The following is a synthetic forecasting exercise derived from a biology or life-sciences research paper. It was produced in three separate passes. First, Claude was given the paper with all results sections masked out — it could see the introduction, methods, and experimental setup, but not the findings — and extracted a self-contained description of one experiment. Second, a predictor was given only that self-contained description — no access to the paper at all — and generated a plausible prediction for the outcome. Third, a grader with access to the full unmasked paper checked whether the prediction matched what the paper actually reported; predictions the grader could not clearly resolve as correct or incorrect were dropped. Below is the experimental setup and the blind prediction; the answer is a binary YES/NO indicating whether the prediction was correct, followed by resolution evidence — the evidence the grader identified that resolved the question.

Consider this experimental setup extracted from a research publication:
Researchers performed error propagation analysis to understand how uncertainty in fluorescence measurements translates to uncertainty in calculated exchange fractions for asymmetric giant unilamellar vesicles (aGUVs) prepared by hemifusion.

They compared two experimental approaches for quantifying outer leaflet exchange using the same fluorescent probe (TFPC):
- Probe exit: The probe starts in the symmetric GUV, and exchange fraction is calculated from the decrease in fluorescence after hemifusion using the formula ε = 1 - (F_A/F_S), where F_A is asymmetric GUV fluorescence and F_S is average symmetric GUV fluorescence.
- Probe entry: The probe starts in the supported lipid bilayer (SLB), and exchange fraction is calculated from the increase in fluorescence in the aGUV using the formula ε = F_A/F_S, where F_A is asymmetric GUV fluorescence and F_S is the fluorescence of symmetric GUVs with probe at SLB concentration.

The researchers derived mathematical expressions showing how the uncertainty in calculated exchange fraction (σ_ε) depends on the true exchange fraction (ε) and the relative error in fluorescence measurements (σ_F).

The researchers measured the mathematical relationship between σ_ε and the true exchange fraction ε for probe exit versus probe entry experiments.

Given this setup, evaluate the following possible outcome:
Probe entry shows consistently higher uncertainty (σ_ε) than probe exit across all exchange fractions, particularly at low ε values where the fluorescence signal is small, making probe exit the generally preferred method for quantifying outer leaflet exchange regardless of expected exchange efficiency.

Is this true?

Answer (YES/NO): NO